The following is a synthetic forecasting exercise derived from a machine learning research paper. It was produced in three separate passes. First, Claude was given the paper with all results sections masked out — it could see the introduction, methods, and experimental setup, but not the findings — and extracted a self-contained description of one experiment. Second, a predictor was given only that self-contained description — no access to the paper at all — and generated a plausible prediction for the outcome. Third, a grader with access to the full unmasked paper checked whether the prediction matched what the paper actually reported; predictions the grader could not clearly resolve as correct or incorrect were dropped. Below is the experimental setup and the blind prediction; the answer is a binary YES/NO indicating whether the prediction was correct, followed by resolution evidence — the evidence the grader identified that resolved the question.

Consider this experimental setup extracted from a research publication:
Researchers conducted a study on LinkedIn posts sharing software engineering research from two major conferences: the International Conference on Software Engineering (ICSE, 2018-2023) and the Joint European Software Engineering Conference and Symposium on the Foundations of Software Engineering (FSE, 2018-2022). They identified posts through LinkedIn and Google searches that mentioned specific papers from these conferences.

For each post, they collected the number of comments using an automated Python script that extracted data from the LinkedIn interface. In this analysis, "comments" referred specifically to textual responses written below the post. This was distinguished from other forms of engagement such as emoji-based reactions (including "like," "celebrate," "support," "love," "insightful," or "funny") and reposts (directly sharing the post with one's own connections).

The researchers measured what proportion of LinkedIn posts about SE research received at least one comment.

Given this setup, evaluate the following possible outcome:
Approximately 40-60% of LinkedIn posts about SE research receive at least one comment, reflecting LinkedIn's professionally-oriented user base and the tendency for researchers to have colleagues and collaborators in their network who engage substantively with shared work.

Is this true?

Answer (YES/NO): YES